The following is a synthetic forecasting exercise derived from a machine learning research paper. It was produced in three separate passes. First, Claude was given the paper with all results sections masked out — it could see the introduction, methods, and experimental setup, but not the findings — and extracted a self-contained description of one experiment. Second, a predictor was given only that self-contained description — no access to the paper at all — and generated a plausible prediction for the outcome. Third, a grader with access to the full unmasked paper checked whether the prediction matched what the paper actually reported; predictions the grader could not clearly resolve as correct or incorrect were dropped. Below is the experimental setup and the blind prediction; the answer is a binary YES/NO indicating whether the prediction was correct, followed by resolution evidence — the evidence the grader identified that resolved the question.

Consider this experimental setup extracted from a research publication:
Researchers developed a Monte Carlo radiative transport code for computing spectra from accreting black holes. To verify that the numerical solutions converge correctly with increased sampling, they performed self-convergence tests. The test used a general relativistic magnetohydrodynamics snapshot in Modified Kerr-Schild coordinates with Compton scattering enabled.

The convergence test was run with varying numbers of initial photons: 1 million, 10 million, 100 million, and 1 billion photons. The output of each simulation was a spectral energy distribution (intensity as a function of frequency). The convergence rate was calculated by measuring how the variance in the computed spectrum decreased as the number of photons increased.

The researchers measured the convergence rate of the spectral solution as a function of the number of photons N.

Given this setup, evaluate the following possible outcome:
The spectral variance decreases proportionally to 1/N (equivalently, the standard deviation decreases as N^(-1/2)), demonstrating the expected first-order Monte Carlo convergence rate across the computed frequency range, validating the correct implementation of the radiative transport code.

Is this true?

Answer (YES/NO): YES